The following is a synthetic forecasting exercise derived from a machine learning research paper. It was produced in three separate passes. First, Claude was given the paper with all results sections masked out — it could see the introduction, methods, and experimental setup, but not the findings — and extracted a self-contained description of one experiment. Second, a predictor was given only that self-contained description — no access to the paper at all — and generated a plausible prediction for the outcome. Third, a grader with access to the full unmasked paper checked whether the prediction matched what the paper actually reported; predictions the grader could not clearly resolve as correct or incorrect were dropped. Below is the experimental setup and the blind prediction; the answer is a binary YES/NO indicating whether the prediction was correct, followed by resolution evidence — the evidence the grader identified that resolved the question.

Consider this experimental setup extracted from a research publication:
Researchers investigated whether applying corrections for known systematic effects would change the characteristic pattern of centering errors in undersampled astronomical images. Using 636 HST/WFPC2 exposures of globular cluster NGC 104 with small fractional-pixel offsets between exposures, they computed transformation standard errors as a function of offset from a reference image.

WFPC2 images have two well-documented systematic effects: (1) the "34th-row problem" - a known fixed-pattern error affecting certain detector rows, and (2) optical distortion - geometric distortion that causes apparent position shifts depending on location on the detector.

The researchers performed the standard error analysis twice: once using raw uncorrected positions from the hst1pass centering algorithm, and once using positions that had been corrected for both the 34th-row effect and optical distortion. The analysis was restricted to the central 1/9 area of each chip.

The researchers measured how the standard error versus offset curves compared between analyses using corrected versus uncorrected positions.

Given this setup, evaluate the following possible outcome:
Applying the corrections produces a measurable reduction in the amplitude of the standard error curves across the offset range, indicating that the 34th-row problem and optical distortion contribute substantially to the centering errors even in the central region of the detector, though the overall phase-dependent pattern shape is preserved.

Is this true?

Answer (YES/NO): NO